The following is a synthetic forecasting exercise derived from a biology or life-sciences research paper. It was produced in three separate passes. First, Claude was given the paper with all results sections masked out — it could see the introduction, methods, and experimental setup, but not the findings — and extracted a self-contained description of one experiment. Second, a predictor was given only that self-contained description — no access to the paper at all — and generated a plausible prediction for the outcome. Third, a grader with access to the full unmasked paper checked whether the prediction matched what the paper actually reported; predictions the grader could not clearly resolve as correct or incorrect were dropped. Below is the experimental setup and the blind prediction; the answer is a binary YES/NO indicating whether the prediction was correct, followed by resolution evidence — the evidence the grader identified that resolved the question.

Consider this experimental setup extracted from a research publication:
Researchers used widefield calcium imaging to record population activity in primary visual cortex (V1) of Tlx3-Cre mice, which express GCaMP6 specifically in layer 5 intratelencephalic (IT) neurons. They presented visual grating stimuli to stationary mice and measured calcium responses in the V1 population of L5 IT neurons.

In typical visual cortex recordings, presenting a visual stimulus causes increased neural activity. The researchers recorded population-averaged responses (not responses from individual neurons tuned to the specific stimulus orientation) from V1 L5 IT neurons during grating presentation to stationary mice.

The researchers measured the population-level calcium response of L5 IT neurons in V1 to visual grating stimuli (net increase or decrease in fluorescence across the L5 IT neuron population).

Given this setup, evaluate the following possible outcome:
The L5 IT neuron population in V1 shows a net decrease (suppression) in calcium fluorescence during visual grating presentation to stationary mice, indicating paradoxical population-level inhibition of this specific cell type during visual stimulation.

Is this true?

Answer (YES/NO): YES